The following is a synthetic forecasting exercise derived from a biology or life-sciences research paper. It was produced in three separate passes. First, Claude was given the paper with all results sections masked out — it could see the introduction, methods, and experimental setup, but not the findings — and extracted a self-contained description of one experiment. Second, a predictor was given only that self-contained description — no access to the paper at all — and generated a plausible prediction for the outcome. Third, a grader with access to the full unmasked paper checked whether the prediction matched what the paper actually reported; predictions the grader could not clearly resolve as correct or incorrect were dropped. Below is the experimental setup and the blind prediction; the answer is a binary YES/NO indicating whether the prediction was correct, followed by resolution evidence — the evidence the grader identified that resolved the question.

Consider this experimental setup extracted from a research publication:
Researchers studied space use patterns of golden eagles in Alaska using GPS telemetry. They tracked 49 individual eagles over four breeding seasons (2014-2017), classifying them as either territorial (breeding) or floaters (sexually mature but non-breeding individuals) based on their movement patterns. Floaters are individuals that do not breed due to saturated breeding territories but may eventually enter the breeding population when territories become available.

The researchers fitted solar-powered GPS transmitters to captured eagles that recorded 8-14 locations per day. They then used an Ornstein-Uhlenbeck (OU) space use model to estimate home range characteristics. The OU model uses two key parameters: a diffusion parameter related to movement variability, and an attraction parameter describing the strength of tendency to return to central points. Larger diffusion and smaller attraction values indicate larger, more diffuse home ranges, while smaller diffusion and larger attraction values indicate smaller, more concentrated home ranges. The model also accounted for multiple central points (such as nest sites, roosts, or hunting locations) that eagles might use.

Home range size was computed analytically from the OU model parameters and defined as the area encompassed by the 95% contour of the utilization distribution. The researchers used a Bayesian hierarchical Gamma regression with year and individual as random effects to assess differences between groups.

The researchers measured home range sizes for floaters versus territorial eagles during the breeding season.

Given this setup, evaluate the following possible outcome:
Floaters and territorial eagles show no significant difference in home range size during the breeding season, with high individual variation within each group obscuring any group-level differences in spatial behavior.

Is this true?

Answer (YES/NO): NO